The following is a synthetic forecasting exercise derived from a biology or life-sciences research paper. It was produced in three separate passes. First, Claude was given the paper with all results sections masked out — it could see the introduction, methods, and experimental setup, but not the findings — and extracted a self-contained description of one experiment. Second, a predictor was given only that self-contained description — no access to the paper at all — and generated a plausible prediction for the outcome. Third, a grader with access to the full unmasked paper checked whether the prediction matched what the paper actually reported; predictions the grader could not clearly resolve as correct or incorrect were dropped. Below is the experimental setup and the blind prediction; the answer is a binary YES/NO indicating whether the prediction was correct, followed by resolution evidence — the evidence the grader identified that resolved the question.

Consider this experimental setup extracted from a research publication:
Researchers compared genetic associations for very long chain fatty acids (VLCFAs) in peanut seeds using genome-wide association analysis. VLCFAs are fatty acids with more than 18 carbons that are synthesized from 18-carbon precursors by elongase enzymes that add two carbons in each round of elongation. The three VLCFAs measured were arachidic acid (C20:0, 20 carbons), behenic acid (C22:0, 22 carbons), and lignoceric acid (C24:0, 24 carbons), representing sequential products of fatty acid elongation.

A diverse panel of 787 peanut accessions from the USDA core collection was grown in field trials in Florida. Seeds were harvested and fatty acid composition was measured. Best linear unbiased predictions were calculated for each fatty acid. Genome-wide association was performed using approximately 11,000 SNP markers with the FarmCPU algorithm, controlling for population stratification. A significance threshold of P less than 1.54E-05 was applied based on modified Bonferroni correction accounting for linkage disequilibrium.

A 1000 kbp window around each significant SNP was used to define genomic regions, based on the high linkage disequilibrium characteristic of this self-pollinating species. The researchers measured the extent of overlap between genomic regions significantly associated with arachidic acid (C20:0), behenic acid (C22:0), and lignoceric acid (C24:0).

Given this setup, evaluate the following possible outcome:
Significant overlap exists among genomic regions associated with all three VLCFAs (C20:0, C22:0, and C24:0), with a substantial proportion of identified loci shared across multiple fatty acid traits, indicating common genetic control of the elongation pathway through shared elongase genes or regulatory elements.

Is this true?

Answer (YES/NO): NO